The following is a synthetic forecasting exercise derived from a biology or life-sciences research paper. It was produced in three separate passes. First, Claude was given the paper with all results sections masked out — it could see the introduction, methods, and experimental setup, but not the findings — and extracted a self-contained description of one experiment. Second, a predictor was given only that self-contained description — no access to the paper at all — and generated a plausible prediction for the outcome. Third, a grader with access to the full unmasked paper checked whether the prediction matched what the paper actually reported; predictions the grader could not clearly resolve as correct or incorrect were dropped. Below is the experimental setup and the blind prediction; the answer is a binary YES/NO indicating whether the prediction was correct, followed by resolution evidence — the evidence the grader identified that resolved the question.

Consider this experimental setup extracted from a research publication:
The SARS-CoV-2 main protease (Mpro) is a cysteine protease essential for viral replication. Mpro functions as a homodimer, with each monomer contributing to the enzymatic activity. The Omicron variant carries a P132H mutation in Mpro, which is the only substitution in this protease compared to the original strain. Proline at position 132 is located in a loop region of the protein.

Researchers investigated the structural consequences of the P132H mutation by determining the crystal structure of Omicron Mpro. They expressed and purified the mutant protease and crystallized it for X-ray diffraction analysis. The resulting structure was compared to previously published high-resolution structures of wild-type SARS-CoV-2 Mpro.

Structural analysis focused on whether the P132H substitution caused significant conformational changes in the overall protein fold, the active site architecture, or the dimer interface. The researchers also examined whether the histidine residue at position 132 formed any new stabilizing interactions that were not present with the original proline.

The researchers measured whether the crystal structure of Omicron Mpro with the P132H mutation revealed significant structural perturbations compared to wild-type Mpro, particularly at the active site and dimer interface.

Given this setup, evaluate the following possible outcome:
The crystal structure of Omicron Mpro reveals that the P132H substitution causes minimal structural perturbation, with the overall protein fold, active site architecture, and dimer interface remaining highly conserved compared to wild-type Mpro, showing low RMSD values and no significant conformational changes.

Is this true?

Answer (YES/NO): YES